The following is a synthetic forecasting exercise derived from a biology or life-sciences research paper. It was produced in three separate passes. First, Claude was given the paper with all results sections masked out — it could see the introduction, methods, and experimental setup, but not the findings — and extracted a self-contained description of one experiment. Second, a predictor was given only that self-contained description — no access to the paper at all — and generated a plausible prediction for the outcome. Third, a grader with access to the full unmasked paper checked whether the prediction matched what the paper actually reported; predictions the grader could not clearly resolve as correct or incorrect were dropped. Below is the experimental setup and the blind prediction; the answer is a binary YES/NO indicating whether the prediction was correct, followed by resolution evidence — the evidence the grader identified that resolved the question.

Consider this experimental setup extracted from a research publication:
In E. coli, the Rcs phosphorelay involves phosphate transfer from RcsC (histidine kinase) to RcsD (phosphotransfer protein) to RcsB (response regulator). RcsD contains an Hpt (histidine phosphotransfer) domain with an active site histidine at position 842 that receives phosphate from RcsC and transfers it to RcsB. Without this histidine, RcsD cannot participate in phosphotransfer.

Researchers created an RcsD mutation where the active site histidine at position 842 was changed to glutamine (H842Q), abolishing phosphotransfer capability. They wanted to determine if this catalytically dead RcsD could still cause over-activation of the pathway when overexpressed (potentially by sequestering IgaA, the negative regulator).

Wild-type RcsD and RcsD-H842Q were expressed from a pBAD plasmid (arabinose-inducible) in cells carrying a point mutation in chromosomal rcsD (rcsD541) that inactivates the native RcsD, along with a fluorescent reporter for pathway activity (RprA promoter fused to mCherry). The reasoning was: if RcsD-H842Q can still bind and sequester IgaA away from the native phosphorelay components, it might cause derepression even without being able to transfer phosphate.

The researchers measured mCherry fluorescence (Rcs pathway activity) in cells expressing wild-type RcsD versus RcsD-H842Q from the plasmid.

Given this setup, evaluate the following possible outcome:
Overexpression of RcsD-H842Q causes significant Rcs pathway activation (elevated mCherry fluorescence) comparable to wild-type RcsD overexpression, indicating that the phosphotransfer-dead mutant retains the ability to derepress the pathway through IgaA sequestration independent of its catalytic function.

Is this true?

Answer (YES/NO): NO